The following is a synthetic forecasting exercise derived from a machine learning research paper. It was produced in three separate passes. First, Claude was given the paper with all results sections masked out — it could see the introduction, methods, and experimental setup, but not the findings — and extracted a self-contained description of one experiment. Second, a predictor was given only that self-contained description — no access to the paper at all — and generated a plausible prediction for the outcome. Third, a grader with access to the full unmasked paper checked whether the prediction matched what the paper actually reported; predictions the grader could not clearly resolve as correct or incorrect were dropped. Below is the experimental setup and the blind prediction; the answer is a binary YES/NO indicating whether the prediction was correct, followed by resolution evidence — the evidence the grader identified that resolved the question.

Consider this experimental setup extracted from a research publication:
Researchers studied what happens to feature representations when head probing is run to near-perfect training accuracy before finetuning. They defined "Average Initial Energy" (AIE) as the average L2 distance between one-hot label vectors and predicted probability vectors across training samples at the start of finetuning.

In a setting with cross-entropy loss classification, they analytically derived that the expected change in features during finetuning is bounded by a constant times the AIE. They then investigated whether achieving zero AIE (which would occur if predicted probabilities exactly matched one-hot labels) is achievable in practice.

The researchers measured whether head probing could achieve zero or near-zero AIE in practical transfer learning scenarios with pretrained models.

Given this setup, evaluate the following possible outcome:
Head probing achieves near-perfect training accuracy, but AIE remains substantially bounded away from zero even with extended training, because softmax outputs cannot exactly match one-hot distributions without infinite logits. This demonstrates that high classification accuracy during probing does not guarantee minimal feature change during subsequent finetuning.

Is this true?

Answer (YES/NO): YES